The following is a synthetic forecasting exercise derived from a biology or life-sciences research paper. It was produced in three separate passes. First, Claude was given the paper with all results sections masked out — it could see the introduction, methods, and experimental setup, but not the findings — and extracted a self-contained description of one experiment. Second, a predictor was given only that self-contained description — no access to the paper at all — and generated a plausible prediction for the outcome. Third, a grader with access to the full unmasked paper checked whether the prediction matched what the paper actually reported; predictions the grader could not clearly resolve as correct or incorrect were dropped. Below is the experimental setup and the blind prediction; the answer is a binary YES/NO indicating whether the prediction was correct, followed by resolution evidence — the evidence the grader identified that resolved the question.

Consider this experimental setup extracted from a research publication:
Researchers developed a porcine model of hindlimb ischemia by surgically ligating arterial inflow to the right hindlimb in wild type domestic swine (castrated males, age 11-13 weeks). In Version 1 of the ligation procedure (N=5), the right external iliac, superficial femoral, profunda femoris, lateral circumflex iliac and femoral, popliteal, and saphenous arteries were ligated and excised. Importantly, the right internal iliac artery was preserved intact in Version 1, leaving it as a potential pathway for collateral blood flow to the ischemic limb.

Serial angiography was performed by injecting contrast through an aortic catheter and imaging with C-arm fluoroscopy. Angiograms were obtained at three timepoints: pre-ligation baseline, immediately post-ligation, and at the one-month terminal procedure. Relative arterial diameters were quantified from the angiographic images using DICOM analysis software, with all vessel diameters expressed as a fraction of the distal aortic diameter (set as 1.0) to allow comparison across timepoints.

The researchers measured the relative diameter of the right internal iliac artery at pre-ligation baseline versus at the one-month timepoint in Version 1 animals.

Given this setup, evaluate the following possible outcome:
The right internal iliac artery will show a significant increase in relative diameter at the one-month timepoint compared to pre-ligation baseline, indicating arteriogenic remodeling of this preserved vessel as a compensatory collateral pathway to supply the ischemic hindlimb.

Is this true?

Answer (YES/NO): YES